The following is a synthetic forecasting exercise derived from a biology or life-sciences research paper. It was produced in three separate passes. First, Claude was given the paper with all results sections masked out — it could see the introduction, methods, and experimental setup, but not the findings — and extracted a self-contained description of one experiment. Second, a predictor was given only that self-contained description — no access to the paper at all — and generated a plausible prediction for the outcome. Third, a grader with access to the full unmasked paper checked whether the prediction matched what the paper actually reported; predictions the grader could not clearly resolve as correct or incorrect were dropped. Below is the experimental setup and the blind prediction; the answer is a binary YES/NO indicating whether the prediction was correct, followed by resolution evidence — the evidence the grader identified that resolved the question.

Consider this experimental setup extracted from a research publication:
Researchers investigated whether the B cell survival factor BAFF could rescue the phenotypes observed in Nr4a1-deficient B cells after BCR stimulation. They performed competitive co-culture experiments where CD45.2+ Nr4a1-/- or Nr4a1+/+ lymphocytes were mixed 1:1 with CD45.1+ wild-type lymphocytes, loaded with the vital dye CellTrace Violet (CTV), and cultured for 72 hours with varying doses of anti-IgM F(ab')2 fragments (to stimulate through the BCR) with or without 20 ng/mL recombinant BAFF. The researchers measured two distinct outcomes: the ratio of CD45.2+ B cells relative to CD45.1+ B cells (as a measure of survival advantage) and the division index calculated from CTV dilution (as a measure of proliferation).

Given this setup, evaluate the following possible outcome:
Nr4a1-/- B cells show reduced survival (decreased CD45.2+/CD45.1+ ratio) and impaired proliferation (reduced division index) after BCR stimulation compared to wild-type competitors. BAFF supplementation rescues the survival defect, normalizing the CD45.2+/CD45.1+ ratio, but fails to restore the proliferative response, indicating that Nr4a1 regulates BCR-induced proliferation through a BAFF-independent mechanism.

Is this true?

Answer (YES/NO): NO